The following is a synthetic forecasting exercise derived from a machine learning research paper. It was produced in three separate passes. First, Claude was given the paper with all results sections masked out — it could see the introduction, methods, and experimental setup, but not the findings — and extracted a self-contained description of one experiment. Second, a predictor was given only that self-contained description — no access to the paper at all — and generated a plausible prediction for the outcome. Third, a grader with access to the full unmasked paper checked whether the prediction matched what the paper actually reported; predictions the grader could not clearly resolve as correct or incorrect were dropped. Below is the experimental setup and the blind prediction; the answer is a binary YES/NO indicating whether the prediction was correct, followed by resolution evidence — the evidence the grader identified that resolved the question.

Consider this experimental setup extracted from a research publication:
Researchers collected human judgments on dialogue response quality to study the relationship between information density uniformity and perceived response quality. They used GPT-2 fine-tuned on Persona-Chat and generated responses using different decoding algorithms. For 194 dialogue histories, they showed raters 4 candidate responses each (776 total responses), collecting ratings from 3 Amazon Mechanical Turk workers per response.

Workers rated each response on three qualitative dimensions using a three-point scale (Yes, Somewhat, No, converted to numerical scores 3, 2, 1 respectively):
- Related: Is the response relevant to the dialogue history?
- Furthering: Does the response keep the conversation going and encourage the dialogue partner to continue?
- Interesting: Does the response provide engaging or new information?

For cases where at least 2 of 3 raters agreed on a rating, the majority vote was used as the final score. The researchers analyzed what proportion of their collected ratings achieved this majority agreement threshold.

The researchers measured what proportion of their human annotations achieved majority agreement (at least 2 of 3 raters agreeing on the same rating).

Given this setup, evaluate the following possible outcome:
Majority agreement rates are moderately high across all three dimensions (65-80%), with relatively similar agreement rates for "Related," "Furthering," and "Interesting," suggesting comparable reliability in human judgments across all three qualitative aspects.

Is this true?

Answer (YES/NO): NO